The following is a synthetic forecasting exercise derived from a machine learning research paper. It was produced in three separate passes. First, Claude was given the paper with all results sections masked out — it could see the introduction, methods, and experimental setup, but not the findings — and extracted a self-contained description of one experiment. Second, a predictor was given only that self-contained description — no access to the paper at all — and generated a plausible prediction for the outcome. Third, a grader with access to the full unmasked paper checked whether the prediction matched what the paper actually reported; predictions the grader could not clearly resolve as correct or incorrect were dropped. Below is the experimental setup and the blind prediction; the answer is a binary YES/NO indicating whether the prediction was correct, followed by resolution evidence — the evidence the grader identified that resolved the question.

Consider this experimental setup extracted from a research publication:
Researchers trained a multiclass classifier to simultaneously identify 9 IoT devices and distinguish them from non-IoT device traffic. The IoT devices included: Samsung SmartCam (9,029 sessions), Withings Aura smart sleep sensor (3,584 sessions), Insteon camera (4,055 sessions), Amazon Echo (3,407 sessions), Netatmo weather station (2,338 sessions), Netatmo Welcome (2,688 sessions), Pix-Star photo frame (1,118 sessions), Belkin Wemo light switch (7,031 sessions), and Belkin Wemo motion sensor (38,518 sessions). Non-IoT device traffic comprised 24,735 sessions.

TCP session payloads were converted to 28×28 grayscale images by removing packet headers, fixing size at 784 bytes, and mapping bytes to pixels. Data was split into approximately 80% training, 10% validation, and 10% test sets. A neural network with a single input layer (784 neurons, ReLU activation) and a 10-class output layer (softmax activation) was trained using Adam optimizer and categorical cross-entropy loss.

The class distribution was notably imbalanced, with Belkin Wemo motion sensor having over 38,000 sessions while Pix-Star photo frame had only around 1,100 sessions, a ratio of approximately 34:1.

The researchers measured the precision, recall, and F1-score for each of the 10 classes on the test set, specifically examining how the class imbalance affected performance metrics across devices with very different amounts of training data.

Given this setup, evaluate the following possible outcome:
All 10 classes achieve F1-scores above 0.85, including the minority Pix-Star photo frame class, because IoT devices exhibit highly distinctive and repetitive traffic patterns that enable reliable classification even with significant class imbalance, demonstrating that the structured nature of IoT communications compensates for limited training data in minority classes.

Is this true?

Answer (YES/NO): YES